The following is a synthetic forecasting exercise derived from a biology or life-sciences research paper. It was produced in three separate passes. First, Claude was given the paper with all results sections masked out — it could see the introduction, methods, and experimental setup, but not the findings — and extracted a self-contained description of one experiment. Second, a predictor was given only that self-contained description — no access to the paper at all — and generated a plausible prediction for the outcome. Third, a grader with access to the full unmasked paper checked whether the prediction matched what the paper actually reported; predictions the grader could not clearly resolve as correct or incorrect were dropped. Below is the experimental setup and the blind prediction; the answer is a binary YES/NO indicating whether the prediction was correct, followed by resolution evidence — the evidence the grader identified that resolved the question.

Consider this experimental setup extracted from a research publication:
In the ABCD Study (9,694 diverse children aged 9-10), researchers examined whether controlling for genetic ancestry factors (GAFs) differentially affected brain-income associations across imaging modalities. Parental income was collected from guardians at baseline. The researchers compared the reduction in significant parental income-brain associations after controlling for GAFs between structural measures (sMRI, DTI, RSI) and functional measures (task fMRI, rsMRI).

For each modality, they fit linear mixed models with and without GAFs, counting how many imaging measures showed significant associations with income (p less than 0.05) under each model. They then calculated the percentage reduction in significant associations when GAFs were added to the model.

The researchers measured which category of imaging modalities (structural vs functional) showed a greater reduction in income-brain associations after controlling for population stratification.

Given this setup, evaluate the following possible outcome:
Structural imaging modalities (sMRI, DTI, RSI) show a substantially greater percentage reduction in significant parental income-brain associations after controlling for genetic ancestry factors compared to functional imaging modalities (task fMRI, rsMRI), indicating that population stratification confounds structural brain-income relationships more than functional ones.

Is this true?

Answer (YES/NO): YES